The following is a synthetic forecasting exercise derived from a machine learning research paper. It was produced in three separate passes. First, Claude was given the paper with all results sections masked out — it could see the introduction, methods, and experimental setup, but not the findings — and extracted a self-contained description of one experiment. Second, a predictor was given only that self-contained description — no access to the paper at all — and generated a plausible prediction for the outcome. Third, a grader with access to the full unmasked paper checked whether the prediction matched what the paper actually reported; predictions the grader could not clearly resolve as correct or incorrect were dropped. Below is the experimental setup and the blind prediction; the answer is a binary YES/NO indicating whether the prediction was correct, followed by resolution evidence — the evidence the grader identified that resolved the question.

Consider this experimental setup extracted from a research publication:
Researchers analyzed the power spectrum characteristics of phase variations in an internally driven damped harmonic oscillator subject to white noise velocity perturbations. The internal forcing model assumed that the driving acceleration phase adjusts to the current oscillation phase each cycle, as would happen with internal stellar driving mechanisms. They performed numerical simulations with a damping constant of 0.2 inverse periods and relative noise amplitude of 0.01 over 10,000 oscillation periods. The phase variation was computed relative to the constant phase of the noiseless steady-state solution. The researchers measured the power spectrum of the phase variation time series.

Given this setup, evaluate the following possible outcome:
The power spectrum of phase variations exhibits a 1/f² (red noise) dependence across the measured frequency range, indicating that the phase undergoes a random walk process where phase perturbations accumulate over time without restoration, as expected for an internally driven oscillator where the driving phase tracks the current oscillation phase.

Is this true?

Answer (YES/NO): YES